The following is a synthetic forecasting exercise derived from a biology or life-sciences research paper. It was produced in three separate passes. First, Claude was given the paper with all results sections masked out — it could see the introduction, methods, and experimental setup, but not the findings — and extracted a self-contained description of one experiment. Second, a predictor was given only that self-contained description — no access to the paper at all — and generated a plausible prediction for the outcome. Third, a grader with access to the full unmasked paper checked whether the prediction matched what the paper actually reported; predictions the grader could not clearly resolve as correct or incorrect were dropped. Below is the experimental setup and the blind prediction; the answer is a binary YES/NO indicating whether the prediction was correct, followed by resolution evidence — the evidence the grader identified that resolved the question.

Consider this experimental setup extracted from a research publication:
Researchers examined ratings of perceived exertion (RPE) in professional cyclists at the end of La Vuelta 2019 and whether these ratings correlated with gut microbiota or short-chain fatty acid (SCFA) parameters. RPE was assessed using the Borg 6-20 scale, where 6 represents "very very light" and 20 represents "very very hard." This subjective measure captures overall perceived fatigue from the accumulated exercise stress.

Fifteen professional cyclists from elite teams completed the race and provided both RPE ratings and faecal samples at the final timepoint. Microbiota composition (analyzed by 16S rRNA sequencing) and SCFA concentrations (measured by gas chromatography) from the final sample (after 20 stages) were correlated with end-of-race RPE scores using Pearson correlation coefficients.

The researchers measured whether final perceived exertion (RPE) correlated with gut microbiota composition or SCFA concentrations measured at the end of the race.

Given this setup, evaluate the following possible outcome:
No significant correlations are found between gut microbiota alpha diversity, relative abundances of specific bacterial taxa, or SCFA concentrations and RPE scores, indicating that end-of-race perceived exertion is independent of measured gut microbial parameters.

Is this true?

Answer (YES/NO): YES